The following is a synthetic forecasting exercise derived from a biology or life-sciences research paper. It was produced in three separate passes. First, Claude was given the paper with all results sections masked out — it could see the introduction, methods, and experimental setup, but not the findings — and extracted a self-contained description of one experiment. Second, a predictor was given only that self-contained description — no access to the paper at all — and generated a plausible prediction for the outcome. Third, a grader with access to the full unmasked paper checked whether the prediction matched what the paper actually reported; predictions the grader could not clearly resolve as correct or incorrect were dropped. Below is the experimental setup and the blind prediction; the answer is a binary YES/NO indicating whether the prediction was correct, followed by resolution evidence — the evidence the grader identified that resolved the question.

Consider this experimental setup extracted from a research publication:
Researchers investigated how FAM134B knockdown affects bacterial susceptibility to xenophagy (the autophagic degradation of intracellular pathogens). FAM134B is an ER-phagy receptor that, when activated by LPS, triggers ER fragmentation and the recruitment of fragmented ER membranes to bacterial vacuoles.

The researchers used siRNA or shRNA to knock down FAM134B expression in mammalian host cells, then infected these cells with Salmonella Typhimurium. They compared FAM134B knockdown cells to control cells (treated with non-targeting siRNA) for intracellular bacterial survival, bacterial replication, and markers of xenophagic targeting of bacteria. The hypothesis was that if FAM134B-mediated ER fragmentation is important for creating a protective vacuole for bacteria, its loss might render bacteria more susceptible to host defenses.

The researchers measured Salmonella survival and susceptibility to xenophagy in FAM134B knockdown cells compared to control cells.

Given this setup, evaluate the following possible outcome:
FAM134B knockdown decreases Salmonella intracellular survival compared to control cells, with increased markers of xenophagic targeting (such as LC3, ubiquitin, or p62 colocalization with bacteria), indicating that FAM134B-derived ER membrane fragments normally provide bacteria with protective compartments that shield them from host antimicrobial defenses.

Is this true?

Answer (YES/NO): YES